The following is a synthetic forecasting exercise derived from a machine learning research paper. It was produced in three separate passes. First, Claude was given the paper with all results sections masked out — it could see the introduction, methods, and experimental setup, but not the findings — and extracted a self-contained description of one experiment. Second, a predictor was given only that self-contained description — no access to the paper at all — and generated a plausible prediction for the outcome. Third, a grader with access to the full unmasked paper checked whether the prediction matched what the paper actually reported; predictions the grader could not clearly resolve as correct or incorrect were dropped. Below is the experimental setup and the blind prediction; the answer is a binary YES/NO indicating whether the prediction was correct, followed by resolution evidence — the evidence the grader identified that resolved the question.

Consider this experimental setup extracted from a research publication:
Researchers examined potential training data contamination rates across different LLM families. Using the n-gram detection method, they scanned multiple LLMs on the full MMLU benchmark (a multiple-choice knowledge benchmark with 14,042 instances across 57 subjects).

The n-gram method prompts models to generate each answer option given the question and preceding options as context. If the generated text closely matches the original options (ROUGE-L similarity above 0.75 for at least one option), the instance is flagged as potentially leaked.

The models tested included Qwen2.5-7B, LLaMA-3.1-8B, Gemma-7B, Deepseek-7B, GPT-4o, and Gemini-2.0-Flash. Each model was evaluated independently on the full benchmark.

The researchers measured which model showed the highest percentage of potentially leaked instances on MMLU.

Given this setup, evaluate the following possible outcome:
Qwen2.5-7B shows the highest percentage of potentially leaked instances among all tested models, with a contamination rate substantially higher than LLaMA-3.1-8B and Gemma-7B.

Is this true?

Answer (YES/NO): YES